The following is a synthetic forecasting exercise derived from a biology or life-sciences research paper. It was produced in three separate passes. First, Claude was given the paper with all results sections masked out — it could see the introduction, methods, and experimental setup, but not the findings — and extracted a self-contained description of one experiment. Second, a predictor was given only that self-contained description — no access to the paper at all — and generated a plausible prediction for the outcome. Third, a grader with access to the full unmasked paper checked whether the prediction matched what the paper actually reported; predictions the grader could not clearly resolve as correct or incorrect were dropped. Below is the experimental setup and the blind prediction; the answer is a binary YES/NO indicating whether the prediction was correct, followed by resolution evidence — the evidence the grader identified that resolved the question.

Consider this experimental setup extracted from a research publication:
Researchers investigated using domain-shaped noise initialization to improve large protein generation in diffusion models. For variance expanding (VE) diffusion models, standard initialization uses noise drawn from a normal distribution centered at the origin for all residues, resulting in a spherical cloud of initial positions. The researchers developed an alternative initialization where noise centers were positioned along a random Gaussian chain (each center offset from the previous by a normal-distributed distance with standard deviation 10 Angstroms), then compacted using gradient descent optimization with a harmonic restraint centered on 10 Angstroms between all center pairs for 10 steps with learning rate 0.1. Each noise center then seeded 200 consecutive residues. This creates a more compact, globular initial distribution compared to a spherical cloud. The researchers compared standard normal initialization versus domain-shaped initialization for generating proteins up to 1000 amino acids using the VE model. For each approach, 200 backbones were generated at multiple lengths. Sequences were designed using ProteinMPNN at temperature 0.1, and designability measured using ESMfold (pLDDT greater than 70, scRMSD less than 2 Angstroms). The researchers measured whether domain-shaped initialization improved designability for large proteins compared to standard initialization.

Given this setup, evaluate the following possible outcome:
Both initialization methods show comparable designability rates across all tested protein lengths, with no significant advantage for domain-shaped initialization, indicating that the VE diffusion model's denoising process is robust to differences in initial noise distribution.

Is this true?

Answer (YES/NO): NO